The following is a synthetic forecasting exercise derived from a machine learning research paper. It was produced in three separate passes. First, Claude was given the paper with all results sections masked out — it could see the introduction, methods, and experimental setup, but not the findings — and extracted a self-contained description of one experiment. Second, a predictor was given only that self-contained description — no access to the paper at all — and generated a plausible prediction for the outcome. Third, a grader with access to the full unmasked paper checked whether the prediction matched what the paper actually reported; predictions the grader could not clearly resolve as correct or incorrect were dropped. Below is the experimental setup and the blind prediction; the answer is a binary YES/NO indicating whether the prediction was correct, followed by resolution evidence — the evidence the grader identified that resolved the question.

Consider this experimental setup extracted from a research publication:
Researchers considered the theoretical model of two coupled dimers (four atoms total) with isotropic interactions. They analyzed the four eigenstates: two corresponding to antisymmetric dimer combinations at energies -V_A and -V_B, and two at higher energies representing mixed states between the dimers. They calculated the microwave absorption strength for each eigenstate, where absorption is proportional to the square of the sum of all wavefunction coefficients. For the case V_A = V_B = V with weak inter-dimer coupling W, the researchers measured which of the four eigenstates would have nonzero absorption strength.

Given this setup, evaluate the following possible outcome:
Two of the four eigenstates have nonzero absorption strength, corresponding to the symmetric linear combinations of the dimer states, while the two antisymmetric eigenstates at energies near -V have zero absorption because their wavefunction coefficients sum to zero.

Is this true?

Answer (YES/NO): NO